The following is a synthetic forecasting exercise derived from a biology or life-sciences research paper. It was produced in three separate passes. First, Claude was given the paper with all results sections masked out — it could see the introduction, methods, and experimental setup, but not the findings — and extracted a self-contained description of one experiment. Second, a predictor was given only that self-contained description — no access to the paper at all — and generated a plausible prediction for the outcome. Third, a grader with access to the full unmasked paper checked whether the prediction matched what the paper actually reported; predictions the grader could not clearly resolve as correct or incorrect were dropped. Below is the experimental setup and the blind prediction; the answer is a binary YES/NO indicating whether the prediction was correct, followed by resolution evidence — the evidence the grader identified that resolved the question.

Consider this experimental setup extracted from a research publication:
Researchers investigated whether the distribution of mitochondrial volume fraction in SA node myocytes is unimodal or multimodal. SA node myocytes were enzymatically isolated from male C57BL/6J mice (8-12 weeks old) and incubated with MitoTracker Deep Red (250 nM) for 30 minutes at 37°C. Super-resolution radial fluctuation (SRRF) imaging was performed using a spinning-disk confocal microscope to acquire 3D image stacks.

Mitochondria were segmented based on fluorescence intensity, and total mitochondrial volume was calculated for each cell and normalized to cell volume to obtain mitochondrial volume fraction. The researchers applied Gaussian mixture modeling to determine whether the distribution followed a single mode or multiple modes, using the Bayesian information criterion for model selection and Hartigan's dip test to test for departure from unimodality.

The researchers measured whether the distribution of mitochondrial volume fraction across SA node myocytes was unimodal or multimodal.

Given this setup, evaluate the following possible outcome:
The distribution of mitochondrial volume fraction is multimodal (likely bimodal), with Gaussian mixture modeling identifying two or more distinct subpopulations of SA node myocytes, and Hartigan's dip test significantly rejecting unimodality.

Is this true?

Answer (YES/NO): YES